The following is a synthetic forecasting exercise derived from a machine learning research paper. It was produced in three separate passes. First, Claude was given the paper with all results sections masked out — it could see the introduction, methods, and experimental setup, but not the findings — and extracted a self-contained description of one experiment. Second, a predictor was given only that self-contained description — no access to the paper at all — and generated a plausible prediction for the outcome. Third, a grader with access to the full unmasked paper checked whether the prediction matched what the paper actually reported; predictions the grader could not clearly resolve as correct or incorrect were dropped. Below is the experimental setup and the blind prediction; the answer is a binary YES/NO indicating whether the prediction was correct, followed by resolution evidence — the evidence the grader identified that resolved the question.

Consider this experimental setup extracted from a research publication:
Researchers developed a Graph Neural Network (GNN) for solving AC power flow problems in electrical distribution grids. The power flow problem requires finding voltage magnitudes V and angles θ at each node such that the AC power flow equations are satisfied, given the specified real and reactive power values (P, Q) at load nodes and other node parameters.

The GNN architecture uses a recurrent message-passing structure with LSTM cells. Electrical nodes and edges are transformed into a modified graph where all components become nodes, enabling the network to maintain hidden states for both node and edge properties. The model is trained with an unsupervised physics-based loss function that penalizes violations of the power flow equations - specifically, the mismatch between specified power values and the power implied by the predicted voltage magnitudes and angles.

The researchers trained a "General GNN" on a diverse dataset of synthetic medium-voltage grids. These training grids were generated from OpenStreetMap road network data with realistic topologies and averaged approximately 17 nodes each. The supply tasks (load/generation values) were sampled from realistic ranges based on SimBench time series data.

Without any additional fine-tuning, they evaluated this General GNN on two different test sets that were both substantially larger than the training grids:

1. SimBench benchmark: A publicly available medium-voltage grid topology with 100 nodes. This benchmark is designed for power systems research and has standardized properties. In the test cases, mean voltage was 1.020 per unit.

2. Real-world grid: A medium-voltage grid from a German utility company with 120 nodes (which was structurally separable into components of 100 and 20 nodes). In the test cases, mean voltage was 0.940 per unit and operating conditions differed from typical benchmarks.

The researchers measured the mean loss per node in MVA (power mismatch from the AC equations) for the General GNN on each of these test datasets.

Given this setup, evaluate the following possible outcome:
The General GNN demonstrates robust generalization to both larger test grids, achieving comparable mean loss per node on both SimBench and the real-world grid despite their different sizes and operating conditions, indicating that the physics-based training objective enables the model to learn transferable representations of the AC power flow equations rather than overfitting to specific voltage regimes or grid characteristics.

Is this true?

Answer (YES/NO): NO